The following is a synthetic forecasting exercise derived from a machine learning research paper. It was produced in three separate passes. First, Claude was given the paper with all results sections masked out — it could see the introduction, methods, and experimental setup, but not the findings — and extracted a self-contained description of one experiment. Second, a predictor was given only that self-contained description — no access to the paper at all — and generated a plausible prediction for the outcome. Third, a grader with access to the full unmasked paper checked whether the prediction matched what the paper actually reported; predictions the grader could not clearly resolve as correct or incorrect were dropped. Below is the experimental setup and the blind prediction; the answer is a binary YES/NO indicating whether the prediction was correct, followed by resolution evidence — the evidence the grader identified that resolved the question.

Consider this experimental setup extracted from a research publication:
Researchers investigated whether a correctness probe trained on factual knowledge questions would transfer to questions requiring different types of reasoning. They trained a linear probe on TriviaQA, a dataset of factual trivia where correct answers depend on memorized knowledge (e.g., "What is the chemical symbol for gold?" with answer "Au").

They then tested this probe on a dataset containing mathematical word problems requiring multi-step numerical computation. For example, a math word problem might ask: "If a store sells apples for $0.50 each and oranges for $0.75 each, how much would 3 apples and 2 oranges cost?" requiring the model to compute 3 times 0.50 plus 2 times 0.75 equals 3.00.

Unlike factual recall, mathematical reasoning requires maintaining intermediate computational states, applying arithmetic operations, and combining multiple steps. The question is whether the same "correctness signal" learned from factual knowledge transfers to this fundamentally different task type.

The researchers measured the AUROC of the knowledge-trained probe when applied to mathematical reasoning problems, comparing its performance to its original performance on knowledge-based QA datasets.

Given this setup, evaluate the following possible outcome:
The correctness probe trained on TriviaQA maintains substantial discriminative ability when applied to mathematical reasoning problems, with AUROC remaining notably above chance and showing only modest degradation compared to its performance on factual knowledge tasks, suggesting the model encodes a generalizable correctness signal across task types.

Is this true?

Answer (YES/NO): NO